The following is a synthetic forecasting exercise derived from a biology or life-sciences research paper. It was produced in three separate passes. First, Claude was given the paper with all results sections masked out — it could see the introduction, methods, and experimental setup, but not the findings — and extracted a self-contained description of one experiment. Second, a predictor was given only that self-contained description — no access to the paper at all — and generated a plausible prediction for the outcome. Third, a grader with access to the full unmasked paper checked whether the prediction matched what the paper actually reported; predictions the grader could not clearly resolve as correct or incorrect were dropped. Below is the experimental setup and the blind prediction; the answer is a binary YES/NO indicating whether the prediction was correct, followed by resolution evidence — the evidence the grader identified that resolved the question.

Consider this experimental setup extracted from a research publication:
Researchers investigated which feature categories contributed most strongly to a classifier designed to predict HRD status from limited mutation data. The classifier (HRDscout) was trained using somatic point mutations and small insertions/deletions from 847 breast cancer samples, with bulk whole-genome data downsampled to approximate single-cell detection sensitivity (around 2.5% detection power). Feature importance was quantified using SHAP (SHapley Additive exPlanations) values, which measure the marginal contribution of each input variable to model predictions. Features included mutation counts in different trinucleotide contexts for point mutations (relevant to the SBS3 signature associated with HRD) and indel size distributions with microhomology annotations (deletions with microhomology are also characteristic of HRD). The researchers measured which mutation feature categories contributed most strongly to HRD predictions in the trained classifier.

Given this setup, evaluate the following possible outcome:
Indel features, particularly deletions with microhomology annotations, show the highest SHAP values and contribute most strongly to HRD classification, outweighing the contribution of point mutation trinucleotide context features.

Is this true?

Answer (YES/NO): YES